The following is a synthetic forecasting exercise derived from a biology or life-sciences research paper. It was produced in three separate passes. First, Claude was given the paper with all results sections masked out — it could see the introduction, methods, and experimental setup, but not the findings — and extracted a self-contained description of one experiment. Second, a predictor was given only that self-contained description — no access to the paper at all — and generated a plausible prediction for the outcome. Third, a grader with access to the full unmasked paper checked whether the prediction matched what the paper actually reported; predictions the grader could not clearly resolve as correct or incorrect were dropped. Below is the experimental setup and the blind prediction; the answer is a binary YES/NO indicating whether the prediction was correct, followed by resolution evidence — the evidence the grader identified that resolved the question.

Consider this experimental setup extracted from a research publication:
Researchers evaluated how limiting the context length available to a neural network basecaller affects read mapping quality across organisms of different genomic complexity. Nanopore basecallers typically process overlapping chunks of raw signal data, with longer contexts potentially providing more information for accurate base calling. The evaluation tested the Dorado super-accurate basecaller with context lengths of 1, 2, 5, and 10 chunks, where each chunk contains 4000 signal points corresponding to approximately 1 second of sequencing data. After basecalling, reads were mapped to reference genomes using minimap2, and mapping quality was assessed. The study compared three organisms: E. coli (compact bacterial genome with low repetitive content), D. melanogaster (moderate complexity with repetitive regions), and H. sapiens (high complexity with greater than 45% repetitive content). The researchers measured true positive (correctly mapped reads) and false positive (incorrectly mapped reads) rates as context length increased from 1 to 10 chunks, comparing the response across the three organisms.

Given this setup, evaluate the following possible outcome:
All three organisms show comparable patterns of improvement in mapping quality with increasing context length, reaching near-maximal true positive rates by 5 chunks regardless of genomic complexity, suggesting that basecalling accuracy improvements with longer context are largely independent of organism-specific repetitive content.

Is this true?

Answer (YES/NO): NO